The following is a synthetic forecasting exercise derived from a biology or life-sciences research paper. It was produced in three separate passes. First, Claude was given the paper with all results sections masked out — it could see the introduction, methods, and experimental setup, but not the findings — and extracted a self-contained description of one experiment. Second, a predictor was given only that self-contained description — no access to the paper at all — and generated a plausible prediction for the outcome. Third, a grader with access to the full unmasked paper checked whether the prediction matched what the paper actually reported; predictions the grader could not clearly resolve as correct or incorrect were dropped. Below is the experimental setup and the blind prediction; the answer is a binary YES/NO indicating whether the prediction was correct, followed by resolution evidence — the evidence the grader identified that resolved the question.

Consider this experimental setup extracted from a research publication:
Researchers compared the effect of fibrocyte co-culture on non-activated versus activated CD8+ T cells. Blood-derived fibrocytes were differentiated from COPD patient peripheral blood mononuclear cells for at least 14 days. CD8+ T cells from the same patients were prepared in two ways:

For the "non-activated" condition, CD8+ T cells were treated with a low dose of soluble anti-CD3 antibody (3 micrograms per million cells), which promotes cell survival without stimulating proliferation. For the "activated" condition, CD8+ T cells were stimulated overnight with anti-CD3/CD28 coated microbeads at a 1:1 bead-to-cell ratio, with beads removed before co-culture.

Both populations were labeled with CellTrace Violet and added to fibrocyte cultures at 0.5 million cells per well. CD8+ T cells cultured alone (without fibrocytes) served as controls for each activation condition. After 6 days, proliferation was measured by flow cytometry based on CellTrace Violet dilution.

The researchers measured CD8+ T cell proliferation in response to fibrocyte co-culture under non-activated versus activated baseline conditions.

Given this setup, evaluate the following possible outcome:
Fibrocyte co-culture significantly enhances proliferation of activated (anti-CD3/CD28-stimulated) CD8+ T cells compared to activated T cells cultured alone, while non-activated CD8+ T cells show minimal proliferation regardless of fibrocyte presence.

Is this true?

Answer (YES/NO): NO